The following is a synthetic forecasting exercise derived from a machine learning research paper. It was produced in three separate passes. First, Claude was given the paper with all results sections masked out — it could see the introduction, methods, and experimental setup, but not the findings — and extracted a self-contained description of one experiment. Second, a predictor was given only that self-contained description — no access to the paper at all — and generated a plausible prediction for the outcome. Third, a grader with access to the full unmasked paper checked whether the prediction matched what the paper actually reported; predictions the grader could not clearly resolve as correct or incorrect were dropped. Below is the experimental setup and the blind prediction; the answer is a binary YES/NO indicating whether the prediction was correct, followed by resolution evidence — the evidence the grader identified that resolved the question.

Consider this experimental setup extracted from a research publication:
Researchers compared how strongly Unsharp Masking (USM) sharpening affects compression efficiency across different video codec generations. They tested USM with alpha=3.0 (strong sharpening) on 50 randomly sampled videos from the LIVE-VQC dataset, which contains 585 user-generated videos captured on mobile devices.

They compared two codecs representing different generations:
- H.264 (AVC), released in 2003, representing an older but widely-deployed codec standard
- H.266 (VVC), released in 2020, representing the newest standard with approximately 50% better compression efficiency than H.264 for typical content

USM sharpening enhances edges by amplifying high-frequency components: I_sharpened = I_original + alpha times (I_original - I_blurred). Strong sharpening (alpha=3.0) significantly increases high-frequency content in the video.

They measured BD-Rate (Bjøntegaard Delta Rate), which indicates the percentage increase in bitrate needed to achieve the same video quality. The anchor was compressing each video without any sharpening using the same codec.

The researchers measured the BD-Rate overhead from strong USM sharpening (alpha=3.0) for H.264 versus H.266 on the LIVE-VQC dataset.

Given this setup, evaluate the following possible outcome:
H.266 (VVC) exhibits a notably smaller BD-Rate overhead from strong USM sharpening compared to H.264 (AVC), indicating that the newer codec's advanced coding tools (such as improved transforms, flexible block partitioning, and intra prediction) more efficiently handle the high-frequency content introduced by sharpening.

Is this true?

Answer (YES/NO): NO